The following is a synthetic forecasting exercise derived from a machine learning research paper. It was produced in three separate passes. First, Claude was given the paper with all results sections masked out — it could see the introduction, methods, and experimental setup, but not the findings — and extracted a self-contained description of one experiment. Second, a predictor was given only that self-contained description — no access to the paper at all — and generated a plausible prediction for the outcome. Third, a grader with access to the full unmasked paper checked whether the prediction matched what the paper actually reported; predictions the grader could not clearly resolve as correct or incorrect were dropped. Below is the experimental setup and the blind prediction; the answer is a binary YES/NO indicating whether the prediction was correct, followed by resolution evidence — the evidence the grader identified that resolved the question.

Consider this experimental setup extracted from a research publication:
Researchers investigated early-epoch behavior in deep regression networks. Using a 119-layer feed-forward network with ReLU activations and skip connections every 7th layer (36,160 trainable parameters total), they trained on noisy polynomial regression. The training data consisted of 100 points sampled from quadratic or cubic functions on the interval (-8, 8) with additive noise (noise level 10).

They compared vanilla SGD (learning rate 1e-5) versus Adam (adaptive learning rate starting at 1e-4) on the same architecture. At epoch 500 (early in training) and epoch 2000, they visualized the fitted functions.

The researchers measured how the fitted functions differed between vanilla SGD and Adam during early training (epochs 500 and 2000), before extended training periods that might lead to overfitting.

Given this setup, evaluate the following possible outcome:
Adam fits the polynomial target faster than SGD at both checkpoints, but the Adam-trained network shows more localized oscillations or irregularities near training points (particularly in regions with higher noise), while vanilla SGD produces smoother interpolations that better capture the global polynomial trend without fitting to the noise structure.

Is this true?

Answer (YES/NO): NO